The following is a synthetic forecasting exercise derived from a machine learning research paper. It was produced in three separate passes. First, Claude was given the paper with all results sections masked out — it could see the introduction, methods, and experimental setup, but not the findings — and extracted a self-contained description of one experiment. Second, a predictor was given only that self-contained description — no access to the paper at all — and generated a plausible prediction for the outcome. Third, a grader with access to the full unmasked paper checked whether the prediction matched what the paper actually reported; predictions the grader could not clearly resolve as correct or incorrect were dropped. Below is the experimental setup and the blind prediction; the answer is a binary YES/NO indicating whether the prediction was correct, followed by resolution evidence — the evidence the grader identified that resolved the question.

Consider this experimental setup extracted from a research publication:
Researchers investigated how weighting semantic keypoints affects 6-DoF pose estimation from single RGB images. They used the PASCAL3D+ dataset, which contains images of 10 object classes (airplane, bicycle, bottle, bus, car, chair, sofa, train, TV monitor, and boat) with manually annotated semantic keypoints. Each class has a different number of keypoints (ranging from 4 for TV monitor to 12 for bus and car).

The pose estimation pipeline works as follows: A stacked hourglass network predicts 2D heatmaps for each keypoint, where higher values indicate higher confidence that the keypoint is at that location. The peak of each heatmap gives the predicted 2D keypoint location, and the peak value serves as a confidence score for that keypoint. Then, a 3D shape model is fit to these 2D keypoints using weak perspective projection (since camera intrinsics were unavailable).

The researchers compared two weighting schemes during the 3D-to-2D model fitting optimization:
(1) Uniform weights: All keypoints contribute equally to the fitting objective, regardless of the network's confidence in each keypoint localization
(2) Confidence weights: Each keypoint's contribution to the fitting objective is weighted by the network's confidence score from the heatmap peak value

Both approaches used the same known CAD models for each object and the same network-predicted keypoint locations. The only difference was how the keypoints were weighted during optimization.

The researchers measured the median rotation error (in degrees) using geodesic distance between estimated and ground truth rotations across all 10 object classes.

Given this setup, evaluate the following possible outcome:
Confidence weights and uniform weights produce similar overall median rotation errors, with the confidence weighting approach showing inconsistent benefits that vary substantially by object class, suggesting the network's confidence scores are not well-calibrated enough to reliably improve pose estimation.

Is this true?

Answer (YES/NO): NO